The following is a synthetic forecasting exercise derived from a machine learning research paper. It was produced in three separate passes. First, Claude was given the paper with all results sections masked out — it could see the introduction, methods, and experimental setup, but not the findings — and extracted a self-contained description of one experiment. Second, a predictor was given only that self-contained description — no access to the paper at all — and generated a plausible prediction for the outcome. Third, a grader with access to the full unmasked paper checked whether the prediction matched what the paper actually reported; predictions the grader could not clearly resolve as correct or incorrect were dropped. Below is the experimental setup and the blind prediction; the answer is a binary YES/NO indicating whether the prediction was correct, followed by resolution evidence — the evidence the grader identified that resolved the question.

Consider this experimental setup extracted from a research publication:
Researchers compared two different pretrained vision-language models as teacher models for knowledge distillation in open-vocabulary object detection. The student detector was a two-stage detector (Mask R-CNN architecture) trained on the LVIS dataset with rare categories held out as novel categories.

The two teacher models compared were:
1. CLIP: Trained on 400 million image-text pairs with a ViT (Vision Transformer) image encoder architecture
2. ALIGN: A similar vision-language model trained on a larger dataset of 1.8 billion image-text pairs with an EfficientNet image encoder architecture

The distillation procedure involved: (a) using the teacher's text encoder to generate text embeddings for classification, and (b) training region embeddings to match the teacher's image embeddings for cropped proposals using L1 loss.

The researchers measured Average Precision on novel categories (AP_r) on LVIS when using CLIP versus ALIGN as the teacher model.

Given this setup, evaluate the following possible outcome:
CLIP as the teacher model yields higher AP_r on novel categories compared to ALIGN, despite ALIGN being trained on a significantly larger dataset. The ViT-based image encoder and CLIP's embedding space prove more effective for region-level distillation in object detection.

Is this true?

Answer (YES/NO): NO